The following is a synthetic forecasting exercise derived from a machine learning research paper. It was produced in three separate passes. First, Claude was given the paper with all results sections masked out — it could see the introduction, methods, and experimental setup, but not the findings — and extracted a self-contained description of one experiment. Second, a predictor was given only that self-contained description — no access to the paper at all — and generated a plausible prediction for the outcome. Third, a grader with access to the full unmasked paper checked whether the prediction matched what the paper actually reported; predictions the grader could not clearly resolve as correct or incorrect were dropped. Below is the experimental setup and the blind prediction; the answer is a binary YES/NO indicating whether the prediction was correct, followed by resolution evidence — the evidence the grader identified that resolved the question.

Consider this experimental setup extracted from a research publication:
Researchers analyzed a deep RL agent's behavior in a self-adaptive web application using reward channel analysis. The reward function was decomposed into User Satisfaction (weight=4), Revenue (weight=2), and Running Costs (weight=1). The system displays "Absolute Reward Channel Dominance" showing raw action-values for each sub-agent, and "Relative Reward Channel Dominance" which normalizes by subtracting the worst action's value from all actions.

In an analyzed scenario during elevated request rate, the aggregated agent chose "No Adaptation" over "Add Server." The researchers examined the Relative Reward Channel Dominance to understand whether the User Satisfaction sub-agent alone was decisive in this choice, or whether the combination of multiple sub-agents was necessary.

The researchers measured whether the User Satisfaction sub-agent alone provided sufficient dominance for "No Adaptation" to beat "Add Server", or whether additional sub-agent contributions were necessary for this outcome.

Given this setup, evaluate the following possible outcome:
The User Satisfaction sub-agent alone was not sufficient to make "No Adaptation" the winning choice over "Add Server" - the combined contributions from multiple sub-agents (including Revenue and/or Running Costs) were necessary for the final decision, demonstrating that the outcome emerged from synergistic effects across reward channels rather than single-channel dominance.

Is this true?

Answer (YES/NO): YES